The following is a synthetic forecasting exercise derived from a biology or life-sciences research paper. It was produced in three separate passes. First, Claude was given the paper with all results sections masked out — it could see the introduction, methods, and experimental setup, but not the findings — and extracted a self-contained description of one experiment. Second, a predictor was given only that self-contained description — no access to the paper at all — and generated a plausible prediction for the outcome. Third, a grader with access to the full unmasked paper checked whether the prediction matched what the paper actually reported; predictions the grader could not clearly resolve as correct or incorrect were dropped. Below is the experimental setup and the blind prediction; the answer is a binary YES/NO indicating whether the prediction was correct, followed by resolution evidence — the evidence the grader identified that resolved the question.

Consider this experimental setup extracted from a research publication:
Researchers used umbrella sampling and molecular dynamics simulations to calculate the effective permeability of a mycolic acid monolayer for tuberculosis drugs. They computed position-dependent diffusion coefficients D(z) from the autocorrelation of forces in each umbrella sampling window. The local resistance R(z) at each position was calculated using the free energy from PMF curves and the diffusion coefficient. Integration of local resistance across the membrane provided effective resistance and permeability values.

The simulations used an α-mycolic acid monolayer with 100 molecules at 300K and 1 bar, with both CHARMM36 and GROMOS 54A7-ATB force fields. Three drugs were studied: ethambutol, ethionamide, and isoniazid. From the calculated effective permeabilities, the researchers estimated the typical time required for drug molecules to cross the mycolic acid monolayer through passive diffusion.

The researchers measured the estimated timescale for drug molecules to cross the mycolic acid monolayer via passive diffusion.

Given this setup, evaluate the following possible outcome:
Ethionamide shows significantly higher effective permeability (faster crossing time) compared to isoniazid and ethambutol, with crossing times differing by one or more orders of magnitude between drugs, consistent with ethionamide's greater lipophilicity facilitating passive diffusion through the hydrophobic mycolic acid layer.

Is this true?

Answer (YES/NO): NO